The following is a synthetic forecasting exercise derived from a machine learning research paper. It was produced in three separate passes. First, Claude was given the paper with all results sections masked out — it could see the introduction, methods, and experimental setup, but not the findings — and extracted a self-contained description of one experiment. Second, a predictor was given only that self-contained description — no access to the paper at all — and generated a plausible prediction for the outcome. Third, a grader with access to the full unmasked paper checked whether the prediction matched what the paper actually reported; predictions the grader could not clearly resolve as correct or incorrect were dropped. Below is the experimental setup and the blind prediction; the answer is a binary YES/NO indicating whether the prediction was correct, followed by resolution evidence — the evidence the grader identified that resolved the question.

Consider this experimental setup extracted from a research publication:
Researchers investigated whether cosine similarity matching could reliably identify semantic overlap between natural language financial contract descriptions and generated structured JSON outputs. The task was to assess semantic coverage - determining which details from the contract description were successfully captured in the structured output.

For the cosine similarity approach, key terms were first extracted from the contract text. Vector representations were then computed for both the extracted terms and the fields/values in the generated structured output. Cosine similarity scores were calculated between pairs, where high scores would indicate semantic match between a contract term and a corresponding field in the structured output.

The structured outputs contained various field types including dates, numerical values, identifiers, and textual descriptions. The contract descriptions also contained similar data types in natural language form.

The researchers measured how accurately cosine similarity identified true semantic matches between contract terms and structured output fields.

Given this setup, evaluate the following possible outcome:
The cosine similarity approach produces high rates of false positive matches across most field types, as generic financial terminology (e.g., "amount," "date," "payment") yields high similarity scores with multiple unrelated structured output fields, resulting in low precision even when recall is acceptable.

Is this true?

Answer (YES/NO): NO